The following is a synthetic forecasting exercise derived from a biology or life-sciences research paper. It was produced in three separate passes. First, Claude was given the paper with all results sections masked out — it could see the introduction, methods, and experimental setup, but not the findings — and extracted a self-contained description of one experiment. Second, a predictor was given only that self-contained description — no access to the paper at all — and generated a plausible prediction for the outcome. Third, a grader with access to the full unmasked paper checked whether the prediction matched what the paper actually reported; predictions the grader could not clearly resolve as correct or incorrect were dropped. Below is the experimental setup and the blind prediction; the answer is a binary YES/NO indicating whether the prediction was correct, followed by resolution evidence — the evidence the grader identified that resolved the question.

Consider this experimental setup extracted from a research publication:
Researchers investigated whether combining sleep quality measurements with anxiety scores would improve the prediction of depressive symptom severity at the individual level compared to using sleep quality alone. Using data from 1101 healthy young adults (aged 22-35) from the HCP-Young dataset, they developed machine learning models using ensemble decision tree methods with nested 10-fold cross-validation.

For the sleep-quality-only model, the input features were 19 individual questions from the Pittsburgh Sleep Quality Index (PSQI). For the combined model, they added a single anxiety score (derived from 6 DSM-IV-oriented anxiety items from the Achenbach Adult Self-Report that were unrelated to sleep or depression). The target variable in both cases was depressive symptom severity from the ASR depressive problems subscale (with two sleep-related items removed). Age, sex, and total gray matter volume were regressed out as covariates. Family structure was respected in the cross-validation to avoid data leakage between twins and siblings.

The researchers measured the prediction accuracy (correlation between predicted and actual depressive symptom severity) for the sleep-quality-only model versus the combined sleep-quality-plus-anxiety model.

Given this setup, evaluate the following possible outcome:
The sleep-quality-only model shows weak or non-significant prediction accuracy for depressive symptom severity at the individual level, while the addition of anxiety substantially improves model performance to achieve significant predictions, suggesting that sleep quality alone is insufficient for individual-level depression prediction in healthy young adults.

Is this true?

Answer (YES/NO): NO